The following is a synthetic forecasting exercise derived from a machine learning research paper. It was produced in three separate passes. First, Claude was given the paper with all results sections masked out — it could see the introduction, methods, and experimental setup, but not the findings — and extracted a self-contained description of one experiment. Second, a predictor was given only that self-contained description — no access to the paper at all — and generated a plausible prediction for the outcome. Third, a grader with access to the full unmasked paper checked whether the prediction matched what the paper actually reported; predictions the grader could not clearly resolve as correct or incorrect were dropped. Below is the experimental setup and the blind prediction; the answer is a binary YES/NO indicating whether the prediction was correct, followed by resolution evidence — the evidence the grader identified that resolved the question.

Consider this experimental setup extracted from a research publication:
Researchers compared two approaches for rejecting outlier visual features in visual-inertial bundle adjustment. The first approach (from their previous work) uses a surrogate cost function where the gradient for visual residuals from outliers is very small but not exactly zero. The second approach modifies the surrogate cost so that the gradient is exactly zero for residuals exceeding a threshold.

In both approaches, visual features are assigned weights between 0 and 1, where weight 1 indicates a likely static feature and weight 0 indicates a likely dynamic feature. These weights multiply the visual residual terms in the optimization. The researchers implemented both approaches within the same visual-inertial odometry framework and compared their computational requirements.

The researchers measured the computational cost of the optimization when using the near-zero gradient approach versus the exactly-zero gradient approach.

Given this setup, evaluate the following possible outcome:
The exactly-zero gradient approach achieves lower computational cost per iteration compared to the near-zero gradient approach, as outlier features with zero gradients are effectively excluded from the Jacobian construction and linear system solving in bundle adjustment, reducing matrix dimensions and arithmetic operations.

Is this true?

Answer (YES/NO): YES